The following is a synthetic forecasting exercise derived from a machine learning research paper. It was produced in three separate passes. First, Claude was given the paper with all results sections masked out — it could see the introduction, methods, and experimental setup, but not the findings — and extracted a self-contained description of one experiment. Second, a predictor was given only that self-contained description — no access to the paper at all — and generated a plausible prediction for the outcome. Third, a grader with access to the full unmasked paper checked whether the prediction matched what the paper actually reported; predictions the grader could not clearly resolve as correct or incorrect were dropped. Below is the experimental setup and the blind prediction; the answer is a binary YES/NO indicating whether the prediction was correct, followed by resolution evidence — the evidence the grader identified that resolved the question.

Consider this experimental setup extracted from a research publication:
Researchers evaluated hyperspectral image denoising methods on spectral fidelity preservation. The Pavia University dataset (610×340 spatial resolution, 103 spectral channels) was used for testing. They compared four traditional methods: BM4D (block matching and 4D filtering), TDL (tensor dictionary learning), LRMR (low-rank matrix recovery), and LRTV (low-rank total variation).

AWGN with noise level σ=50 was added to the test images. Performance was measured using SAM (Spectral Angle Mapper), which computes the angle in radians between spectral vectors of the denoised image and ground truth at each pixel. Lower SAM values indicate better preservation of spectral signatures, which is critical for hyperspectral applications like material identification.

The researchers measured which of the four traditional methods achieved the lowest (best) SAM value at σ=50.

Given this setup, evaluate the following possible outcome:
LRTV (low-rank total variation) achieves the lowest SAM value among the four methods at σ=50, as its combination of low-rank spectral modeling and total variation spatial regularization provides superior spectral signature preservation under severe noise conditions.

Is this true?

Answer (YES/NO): NO